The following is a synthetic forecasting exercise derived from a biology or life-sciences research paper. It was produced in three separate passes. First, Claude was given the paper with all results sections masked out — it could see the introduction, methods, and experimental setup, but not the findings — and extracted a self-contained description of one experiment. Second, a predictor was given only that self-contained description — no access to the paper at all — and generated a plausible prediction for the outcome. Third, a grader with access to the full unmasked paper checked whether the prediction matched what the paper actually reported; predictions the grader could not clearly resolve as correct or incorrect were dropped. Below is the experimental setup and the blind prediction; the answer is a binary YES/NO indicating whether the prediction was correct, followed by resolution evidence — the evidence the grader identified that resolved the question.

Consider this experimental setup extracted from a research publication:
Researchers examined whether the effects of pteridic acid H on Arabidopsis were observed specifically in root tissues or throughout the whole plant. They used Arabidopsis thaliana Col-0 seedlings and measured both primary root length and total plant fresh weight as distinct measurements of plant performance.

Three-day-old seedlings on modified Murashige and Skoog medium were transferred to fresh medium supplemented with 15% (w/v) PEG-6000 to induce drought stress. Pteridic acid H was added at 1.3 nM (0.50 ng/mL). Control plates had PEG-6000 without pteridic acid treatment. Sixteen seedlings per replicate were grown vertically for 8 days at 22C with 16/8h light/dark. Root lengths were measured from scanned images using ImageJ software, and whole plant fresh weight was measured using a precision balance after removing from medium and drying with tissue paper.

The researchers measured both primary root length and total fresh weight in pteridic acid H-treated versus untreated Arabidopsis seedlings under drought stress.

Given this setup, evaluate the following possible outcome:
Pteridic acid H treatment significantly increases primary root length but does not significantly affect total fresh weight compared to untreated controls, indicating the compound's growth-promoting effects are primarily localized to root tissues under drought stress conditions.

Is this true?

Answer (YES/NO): NO